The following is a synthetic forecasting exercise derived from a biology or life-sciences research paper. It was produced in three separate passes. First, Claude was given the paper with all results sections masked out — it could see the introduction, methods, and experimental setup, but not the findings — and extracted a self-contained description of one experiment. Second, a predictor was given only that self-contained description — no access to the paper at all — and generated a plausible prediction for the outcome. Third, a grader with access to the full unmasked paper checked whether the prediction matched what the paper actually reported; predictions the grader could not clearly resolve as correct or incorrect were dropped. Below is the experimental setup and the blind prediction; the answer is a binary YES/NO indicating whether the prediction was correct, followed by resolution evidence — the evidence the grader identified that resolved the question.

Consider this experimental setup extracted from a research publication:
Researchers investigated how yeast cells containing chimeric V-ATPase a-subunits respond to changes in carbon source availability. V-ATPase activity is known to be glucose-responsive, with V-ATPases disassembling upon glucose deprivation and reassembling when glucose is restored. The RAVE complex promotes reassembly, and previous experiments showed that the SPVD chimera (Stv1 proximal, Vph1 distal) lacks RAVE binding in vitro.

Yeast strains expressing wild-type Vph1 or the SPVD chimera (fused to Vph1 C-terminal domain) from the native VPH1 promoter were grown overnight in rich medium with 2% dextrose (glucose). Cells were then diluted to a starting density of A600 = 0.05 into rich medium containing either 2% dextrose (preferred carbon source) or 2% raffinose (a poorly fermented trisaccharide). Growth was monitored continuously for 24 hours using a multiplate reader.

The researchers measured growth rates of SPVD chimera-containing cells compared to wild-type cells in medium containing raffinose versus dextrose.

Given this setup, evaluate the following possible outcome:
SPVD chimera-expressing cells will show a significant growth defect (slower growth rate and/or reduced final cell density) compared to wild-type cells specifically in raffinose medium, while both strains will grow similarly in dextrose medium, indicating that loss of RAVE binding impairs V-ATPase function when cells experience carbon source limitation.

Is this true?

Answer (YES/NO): NO